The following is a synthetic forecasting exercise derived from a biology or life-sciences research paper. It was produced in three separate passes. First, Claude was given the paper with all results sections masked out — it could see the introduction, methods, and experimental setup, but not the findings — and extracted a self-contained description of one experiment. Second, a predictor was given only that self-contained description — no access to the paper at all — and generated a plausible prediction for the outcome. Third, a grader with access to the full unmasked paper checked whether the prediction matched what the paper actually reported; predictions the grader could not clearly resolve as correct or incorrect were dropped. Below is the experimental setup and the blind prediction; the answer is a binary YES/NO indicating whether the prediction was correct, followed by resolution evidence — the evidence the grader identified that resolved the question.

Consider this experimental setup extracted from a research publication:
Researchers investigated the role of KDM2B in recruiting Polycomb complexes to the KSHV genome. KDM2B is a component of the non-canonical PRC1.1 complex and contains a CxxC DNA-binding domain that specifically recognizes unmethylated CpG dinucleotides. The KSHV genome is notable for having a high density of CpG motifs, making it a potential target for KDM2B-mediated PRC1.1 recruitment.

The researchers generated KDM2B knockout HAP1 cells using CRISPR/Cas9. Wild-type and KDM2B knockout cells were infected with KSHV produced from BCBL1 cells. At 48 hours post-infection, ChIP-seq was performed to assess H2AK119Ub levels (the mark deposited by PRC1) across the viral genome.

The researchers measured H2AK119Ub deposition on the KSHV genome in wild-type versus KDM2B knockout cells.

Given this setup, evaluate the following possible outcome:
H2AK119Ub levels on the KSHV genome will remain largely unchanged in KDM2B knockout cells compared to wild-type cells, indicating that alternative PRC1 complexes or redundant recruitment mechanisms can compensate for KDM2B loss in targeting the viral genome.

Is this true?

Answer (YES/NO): YES